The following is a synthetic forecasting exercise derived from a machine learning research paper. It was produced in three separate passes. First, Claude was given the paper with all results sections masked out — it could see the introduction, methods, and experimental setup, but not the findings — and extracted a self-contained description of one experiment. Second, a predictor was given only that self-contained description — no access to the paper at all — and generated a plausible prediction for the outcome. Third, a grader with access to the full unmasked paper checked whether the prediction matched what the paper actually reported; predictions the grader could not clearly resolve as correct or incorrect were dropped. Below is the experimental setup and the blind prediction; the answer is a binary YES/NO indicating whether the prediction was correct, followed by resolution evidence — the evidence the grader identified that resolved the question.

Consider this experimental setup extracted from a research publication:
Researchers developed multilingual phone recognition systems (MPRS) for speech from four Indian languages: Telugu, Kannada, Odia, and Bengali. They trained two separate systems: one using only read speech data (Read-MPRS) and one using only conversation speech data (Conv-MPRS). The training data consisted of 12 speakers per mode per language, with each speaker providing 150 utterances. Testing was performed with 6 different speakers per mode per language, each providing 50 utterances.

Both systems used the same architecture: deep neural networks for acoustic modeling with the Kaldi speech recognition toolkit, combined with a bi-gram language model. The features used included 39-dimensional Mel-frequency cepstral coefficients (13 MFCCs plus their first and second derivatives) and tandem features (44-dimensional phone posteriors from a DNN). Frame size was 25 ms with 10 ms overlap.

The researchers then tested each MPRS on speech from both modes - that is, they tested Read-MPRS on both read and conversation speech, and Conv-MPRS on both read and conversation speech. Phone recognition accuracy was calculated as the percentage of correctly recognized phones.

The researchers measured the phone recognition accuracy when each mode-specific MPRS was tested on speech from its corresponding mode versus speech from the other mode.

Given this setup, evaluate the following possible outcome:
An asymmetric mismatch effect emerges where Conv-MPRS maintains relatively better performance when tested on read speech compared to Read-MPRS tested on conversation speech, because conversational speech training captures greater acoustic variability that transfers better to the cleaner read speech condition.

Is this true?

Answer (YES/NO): NO